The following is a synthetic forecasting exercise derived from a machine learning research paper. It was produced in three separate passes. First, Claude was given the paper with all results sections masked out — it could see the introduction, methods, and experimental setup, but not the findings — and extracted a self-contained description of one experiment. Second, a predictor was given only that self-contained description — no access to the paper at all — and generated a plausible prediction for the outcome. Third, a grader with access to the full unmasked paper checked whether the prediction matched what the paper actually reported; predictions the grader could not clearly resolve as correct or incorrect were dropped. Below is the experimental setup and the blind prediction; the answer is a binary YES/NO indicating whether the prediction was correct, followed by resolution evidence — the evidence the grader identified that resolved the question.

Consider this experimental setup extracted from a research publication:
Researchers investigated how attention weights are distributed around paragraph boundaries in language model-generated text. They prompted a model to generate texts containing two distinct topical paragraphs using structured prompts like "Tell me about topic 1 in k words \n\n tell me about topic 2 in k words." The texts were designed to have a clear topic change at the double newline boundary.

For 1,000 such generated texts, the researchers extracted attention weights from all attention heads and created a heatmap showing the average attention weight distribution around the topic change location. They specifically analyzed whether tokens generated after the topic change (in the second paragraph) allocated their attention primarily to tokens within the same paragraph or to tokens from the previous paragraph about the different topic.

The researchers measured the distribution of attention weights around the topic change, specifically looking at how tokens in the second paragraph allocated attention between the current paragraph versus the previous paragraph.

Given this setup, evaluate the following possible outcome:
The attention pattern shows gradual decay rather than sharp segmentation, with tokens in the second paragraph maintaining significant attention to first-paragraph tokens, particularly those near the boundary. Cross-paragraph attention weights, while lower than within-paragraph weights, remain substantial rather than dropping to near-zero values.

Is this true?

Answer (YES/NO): NO